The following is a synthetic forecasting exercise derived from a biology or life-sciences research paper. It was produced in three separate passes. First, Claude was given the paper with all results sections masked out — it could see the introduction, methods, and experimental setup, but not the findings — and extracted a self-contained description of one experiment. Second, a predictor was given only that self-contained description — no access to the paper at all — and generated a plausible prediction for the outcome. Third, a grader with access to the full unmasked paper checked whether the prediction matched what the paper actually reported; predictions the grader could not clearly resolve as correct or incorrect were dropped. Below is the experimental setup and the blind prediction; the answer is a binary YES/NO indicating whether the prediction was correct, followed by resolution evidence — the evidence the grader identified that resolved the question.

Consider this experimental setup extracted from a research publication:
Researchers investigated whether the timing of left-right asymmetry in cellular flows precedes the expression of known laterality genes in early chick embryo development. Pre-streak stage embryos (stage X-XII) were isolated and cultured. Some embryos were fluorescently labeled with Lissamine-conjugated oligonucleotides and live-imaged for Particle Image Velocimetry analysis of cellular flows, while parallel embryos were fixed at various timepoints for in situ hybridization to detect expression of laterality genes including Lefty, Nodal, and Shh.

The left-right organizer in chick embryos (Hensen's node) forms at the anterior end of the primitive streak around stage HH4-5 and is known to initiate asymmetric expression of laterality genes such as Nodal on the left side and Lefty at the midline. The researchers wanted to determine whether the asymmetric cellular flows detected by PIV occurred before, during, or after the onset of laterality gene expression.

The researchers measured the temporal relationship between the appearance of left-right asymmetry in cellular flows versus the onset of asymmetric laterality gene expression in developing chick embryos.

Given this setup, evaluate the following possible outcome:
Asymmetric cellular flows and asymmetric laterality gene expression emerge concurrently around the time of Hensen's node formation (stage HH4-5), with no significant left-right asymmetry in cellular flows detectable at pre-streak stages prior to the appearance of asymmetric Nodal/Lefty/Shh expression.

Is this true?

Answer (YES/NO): NO